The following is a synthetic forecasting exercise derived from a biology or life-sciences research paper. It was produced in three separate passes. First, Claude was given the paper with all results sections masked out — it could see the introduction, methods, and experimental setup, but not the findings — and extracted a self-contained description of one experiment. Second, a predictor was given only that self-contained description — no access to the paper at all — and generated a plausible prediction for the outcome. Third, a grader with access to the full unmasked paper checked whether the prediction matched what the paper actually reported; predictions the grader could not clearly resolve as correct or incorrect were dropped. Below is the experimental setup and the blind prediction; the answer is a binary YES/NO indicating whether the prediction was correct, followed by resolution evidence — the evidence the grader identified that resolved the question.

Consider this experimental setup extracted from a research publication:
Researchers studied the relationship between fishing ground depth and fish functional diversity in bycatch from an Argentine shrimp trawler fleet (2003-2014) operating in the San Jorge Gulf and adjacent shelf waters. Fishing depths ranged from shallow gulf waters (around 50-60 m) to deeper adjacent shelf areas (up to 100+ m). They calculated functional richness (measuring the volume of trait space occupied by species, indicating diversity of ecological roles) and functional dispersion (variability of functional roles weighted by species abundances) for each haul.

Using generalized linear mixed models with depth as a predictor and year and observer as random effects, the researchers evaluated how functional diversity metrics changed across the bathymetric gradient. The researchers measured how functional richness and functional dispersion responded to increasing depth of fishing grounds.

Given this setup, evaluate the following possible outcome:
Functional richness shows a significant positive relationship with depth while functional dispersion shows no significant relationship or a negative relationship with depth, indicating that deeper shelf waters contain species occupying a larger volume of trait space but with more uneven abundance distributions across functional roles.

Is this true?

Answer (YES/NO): YES